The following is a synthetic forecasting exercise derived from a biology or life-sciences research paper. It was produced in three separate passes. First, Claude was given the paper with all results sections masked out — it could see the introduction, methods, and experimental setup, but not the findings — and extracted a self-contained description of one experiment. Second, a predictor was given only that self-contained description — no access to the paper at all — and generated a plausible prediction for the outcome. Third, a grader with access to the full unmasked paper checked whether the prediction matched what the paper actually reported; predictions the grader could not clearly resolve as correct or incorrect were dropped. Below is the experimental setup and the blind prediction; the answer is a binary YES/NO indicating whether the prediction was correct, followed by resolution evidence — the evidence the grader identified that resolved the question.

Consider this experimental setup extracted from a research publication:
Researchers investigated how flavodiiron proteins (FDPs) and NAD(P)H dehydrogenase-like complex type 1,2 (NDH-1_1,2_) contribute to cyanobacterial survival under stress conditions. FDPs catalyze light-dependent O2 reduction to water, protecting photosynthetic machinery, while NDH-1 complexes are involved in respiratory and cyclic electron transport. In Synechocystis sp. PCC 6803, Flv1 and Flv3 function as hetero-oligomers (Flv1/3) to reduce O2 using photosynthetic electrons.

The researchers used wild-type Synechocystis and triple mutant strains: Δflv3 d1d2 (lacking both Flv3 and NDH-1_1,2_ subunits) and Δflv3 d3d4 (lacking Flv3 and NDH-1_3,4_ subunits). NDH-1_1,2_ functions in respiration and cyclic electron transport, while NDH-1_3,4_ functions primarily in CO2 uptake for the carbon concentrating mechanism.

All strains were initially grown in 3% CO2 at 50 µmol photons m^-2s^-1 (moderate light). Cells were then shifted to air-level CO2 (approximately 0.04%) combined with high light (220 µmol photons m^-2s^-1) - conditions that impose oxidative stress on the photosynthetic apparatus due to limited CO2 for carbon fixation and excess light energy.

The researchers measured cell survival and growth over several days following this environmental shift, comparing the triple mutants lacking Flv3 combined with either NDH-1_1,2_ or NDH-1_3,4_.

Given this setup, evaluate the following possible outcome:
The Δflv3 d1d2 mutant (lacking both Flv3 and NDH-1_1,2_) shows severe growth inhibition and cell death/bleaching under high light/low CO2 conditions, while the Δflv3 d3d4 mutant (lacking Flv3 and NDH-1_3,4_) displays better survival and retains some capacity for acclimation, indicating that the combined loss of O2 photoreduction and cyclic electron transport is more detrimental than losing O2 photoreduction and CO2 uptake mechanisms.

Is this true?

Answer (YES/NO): YES